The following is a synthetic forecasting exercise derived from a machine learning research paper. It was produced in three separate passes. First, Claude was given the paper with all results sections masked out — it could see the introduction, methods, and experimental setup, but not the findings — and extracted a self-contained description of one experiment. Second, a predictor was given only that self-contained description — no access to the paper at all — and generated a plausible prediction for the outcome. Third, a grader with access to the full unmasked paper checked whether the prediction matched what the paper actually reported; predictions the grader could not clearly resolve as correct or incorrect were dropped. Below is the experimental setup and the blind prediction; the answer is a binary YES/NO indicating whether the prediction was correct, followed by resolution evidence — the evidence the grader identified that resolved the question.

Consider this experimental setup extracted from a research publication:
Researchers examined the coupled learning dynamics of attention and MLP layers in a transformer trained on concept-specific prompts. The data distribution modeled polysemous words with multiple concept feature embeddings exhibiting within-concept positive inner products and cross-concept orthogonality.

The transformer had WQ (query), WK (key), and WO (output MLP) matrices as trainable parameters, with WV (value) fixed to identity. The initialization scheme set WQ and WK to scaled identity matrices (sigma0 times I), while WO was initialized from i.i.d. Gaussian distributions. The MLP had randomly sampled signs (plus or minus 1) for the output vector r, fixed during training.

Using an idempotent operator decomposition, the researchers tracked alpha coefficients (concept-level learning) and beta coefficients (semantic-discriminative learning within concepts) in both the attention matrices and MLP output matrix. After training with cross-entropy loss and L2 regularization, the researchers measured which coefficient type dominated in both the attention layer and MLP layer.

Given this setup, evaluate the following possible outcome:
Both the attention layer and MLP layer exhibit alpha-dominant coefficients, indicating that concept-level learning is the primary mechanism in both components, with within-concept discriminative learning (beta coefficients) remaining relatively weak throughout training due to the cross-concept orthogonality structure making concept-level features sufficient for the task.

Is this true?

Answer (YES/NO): NO